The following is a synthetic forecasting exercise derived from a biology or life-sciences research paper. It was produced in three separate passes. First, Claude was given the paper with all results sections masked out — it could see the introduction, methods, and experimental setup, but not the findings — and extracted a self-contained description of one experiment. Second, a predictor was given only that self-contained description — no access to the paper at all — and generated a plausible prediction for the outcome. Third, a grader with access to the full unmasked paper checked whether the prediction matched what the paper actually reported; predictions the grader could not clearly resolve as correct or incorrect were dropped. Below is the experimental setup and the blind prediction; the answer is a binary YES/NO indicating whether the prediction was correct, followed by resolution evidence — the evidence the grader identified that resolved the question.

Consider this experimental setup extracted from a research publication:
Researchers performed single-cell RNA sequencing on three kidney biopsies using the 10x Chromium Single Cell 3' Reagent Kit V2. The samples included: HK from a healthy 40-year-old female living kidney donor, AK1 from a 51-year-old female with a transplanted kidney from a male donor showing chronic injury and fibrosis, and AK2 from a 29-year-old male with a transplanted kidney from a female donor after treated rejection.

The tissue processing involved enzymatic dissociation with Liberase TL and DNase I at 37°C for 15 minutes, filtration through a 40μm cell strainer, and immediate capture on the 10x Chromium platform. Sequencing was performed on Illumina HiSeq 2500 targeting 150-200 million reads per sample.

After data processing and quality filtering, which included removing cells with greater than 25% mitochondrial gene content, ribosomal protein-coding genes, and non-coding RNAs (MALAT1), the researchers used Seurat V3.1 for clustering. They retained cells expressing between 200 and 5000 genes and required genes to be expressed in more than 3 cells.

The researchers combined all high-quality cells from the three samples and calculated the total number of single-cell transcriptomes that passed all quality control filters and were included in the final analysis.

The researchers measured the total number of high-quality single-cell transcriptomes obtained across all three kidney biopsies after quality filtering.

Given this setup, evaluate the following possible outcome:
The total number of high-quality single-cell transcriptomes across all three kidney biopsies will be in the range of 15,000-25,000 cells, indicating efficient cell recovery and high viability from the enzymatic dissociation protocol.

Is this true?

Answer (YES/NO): NO